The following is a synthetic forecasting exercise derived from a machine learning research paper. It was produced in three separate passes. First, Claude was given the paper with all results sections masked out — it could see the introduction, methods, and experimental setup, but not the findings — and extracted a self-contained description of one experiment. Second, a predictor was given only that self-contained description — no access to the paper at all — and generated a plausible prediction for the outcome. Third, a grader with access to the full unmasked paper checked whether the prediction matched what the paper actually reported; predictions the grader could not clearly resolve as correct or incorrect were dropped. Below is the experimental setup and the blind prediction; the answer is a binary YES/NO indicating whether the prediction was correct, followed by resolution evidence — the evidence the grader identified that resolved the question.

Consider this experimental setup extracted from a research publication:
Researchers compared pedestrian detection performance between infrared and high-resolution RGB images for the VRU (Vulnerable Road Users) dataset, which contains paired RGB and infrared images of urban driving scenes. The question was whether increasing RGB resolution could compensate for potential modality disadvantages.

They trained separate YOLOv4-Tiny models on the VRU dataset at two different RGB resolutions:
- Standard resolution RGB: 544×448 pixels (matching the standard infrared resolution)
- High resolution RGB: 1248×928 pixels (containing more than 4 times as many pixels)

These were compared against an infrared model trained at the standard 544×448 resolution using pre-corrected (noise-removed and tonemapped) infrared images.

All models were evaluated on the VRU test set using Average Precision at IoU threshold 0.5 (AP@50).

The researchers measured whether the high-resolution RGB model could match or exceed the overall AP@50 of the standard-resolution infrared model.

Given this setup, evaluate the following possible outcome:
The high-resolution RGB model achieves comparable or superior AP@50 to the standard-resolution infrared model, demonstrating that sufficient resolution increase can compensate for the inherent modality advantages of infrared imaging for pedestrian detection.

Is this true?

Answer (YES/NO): NO